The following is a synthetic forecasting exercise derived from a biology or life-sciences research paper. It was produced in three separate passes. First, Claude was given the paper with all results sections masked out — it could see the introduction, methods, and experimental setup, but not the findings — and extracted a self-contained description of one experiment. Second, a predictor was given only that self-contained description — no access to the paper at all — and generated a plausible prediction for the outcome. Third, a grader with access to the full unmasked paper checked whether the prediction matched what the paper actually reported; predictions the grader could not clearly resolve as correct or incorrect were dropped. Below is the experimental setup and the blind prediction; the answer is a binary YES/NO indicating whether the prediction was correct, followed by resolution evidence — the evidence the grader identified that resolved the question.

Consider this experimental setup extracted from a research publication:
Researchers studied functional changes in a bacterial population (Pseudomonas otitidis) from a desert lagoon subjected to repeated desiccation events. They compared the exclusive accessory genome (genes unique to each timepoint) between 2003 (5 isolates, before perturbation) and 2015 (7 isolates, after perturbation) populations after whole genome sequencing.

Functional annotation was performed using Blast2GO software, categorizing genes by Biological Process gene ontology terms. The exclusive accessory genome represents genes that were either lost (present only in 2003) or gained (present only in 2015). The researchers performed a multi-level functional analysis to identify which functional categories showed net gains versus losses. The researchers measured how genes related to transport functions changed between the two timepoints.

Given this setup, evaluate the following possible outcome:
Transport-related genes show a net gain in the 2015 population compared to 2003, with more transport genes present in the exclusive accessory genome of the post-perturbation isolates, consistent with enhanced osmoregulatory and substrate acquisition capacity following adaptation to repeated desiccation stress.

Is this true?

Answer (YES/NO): NO